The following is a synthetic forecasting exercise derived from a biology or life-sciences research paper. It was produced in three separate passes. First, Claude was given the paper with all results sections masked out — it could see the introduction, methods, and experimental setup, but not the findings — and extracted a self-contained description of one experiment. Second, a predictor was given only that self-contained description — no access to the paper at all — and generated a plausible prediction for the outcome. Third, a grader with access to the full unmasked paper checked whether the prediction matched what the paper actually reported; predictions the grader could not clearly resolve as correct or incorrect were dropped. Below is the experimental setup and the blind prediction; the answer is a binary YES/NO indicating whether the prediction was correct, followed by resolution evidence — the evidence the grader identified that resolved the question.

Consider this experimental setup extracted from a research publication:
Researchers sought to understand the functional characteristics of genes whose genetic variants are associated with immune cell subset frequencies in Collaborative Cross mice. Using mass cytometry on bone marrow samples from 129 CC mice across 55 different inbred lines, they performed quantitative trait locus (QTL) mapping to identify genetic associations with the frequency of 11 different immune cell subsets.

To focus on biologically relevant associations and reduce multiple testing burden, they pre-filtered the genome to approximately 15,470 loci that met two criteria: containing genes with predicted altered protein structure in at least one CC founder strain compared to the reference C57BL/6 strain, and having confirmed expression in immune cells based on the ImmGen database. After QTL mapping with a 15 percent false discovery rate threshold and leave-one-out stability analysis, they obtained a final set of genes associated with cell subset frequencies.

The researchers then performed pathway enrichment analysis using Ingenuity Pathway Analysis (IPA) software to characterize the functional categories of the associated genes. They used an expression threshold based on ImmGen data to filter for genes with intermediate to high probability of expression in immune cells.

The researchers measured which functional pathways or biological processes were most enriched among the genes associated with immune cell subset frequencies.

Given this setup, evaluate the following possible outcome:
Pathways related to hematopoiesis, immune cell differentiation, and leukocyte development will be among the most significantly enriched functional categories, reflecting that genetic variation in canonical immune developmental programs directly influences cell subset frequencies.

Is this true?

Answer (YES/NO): NO